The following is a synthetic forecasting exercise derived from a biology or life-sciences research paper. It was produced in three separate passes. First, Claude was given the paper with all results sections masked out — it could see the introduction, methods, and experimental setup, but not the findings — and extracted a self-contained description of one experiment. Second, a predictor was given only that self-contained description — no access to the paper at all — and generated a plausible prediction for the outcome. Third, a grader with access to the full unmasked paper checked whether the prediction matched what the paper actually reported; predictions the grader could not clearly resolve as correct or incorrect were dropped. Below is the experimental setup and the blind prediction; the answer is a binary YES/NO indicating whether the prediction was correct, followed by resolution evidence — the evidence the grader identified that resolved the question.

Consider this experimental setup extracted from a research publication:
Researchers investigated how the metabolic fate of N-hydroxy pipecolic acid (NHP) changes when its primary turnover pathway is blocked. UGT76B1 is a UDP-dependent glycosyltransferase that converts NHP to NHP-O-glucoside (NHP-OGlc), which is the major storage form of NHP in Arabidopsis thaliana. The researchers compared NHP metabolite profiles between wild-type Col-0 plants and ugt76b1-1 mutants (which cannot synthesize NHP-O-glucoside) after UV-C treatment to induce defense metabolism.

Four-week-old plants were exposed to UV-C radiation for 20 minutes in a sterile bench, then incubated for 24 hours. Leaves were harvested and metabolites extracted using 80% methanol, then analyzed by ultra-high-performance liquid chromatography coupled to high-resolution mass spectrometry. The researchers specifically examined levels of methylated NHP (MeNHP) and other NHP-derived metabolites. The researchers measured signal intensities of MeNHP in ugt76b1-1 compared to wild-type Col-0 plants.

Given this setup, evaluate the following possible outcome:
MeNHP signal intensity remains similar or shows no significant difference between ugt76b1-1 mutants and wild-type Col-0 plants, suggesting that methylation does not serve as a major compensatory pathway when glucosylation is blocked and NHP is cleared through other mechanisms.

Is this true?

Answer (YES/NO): NO